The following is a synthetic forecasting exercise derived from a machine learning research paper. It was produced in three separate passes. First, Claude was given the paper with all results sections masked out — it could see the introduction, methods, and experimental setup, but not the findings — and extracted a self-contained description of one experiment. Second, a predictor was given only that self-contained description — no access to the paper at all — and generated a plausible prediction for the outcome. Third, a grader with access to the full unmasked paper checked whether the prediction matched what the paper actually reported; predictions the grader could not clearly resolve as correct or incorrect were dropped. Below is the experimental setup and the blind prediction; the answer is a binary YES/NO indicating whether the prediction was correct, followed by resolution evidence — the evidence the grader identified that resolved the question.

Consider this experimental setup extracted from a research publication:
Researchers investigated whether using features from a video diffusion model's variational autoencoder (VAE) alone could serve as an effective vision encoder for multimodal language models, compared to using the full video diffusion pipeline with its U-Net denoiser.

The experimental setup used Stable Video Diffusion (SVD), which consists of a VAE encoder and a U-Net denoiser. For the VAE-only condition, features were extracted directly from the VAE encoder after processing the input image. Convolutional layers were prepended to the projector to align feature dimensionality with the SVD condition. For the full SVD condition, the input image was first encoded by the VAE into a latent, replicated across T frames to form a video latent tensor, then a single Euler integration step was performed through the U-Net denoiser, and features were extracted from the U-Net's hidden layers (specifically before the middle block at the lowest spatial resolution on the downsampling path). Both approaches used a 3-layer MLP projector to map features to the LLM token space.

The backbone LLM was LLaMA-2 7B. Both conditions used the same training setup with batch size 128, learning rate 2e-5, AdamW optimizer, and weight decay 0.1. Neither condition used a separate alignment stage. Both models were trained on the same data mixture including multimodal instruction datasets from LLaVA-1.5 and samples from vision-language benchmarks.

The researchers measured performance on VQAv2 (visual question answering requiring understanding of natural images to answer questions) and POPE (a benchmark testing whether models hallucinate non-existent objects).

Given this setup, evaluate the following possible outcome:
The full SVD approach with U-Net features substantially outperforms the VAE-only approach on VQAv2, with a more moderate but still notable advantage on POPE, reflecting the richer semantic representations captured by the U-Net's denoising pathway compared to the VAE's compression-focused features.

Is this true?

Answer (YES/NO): NO